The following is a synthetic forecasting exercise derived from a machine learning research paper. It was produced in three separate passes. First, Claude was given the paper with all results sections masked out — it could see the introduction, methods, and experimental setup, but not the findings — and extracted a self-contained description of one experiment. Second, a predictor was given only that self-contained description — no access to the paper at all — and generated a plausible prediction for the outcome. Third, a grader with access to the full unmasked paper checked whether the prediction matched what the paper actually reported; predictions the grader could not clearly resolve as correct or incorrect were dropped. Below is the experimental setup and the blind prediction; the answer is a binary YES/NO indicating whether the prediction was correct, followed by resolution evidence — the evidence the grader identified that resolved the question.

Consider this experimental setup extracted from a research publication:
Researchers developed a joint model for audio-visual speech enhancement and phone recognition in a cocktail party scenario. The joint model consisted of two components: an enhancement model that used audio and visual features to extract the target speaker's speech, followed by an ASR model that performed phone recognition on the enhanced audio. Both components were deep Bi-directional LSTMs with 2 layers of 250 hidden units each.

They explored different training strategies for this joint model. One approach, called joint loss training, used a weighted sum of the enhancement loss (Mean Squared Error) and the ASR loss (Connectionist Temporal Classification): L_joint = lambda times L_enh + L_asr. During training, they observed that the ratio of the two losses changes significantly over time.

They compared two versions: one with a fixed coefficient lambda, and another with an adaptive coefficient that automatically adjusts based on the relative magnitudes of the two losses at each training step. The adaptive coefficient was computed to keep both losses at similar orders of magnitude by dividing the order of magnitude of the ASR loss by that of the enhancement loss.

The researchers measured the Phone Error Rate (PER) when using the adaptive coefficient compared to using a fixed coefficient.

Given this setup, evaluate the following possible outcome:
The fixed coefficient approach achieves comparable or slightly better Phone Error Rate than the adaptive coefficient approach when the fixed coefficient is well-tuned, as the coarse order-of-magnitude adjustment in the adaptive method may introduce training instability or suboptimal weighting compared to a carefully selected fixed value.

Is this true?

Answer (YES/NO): NO